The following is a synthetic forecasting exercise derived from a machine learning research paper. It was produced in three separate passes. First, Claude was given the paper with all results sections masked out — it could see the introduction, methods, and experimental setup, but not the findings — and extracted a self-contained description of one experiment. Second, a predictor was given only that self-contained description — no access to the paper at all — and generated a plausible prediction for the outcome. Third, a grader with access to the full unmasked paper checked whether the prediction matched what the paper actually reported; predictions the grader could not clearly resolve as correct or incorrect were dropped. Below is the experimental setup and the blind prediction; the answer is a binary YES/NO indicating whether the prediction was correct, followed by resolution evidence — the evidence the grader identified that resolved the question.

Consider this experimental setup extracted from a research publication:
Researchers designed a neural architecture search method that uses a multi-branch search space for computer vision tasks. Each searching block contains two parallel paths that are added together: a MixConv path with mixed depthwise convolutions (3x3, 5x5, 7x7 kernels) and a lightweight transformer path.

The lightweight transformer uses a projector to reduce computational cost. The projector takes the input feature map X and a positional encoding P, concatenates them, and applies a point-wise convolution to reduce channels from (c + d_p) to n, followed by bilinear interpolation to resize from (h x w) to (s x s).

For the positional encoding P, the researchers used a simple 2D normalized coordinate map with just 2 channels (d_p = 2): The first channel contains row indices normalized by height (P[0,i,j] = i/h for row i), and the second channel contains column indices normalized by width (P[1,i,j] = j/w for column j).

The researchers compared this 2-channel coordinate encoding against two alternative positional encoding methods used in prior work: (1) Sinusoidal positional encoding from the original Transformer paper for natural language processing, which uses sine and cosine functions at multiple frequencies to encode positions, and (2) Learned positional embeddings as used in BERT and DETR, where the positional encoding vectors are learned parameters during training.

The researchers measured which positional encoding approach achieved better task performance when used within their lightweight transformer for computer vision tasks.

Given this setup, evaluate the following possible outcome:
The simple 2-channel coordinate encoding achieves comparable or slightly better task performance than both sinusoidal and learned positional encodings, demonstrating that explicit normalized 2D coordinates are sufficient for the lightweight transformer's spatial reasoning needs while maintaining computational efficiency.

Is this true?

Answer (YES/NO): YES